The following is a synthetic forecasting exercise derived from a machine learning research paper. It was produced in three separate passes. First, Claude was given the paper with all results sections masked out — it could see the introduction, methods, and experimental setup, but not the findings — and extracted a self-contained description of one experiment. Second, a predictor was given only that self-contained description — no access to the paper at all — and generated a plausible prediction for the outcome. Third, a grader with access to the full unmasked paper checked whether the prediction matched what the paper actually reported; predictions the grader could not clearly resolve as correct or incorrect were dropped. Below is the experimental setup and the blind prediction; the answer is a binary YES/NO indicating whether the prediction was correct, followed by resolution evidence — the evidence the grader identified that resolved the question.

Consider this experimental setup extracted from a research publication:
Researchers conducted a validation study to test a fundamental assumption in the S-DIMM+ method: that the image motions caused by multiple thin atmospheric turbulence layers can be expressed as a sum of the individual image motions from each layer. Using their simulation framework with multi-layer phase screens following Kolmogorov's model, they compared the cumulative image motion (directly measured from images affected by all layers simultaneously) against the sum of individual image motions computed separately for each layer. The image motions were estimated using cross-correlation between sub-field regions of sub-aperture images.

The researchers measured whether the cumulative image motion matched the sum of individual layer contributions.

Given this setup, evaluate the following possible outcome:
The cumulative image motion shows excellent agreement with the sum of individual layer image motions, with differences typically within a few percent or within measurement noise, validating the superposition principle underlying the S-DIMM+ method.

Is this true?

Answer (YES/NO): YES